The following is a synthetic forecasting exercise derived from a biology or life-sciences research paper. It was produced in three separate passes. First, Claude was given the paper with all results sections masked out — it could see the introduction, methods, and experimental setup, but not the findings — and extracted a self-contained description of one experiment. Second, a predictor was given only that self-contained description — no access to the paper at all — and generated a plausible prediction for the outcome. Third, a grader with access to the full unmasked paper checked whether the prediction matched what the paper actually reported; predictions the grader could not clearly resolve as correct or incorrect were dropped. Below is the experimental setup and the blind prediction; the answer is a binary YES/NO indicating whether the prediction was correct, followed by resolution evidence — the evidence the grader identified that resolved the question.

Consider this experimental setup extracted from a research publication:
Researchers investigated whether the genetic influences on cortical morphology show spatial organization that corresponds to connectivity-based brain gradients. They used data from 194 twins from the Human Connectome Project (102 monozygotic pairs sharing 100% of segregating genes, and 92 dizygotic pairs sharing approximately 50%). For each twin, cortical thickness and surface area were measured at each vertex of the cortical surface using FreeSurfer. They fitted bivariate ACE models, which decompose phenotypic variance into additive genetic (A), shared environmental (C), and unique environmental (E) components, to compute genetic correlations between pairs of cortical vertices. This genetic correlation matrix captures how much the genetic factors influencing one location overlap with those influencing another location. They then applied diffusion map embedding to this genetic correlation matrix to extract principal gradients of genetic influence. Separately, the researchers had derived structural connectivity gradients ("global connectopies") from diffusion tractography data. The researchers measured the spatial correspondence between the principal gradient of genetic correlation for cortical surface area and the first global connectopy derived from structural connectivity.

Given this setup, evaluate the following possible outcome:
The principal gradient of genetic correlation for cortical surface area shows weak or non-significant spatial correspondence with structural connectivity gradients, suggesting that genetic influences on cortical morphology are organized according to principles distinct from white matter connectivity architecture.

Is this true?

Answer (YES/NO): NO